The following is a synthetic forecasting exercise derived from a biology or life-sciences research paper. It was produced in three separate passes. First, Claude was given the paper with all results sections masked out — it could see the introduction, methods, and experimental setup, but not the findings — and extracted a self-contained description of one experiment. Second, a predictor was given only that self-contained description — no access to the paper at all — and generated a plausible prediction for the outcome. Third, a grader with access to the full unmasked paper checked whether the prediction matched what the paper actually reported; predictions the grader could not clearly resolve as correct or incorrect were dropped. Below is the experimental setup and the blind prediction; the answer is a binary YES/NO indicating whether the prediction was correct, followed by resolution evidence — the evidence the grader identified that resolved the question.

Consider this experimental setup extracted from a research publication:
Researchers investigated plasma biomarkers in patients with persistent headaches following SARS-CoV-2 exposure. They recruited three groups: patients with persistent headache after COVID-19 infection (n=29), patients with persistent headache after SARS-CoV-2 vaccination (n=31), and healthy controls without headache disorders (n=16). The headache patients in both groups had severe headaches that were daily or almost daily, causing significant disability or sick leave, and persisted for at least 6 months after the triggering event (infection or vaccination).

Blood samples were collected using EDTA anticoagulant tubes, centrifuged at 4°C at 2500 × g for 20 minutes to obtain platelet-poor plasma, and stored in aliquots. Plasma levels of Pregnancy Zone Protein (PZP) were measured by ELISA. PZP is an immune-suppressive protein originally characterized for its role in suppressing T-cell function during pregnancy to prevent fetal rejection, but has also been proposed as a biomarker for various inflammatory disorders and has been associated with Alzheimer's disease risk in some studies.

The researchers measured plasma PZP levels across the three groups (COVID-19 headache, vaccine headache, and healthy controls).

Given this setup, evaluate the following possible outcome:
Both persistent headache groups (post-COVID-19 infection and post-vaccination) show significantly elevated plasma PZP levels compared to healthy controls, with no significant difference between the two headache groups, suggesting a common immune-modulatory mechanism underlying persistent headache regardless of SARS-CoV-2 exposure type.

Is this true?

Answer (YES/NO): YES